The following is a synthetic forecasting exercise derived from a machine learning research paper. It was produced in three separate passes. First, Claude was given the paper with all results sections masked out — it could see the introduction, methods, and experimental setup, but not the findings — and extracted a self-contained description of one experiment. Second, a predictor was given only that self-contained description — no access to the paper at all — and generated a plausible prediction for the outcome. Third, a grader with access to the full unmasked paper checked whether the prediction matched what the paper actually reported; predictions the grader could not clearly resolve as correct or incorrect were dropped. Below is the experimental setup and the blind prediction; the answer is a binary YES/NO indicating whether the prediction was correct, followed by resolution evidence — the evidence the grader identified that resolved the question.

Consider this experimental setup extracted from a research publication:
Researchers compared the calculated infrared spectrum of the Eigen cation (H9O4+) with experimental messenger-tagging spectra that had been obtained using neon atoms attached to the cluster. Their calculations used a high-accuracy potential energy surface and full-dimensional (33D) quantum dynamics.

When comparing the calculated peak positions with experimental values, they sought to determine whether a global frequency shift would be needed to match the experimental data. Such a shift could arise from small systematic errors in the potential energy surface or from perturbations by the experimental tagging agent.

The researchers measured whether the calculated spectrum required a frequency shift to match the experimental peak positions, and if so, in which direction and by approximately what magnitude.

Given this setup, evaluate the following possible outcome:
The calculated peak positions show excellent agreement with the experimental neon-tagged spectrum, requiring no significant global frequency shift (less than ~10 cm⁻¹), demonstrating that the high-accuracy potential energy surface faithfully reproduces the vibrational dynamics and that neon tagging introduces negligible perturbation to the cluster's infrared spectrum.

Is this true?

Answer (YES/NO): NO